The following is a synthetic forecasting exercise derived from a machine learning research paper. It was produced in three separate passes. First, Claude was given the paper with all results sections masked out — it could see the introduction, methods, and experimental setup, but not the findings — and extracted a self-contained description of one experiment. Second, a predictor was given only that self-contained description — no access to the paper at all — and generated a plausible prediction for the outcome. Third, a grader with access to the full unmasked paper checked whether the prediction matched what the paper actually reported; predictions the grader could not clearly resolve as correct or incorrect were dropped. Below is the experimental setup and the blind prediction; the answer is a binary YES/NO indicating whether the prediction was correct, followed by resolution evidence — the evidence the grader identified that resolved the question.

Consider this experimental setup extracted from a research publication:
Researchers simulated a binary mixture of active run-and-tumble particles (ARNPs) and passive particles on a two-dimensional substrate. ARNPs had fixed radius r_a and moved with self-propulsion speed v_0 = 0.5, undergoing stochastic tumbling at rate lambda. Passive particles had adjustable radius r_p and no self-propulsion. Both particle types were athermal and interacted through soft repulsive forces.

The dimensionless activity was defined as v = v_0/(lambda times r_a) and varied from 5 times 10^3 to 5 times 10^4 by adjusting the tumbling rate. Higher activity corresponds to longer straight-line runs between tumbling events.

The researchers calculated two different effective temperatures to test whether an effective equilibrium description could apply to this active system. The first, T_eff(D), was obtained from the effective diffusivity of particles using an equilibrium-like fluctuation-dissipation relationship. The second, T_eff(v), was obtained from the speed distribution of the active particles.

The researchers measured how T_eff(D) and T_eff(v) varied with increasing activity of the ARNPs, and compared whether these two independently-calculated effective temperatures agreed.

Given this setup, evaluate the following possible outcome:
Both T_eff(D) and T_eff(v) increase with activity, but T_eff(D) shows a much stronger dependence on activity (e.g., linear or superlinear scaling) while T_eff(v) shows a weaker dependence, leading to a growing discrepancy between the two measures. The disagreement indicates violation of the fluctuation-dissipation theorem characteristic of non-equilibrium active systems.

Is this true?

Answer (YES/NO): NO